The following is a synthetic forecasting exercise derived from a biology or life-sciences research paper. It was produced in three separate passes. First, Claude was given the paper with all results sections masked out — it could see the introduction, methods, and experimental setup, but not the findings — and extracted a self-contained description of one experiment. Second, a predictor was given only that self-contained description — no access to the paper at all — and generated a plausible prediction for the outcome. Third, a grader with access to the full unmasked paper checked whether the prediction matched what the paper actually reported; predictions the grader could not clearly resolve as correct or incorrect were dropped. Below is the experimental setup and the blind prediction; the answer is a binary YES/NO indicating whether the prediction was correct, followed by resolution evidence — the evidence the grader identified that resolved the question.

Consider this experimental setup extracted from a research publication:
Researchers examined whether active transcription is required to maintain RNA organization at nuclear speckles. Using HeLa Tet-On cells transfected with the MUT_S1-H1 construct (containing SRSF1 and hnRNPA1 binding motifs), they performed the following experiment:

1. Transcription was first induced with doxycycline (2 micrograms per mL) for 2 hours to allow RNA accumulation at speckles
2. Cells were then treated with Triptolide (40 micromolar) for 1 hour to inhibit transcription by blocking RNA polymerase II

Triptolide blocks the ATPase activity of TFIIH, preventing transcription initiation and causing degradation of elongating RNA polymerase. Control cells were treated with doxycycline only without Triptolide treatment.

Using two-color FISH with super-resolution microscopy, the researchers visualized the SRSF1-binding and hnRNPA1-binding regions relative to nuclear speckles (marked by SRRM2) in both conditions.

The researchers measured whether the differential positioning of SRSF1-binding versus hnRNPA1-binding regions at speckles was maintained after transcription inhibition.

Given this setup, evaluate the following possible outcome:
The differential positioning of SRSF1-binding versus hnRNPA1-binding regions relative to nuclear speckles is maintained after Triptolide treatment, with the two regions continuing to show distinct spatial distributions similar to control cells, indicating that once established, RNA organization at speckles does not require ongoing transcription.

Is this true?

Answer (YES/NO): YES